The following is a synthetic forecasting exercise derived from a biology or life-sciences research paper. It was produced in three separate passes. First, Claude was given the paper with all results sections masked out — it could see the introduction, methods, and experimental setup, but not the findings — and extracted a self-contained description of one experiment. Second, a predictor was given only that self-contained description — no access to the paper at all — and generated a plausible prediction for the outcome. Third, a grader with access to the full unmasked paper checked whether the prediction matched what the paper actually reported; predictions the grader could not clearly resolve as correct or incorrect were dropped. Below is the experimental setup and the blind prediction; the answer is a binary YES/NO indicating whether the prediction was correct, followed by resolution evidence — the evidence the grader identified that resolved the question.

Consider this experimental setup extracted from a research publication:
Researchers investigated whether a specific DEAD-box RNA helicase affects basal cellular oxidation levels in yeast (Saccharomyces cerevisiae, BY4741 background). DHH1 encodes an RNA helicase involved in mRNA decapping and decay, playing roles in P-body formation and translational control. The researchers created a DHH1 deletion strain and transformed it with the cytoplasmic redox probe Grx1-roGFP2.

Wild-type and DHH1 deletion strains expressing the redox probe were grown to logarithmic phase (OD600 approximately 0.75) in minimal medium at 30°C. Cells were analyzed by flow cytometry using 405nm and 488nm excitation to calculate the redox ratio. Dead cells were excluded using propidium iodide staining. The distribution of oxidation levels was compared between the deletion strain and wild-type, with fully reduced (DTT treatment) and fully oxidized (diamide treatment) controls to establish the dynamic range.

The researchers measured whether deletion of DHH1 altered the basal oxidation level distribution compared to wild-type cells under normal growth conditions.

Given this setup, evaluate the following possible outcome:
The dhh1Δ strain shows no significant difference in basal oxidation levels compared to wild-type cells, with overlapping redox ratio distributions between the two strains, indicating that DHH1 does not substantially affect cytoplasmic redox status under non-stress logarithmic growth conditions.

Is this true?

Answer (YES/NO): NO